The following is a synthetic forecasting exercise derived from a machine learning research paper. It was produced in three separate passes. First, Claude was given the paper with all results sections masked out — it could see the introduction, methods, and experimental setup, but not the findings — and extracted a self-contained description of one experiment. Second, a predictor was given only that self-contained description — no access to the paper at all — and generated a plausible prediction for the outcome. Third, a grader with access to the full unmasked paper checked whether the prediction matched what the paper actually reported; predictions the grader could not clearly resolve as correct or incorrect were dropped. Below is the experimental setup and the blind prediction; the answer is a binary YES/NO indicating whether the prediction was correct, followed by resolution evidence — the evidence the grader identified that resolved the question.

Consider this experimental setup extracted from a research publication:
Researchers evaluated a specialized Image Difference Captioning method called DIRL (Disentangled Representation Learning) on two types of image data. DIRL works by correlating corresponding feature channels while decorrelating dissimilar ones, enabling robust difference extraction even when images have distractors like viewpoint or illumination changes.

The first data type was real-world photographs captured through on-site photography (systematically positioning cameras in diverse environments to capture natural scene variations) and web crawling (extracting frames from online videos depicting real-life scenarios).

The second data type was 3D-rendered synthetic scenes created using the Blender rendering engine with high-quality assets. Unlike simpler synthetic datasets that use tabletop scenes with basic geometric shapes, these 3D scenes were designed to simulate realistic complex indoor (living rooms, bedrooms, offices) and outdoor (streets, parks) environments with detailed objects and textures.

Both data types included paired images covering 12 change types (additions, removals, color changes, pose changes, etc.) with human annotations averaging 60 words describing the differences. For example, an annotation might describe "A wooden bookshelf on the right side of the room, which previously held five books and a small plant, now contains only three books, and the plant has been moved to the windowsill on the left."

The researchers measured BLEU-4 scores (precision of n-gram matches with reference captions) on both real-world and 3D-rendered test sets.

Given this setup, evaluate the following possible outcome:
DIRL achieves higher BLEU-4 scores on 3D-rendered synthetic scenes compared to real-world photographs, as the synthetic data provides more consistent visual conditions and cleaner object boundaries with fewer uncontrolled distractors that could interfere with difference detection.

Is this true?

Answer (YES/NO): YES